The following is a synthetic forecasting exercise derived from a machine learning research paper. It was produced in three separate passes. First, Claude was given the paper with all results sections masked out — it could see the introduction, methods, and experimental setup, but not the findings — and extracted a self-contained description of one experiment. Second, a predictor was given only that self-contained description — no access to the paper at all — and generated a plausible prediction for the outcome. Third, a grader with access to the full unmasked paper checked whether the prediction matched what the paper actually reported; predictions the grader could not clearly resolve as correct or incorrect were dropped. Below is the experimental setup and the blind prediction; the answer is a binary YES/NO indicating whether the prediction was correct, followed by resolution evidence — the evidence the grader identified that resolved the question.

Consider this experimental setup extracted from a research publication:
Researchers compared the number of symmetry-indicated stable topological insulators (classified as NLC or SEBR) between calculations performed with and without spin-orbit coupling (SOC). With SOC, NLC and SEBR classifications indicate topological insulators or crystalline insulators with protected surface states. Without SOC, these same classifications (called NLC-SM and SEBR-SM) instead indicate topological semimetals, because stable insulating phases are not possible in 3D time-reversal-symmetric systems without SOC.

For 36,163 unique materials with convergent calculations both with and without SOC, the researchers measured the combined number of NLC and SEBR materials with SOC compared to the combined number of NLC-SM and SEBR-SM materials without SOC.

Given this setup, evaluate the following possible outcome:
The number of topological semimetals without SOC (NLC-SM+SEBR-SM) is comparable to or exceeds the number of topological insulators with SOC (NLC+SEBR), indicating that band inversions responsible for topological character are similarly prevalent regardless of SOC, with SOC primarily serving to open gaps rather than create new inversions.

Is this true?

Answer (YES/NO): NO